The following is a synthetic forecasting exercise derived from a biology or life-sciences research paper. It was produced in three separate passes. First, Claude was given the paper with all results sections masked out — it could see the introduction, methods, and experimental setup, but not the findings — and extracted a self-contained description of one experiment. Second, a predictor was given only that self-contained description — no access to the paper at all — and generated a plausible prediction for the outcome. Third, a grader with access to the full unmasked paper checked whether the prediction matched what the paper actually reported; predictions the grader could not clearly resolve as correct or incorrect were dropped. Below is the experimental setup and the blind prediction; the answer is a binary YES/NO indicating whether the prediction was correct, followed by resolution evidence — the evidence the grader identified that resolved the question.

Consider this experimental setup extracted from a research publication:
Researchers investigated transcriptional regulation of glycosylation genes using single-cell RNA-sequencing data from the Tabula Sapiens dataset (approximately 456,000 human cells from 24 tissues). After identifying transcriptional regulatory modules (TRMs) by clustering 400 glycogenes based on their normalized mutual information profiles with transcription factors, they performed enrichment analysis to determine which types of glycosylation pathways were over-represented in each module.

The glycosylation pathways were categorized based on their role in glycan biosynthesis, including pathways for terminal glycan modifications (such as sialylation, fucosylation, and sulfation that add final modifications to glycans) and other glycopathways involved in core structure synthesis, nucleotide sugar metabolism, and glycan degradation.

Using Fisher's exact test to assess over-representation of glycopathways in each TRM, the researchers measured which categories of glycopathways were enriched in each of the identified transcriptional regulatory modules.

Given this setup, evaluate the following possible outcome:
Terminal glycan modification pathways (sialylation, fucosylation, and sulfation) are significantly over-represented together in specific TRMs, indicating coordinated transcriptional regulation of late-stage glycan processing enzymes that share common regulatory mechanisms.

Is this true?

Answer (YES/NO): YES